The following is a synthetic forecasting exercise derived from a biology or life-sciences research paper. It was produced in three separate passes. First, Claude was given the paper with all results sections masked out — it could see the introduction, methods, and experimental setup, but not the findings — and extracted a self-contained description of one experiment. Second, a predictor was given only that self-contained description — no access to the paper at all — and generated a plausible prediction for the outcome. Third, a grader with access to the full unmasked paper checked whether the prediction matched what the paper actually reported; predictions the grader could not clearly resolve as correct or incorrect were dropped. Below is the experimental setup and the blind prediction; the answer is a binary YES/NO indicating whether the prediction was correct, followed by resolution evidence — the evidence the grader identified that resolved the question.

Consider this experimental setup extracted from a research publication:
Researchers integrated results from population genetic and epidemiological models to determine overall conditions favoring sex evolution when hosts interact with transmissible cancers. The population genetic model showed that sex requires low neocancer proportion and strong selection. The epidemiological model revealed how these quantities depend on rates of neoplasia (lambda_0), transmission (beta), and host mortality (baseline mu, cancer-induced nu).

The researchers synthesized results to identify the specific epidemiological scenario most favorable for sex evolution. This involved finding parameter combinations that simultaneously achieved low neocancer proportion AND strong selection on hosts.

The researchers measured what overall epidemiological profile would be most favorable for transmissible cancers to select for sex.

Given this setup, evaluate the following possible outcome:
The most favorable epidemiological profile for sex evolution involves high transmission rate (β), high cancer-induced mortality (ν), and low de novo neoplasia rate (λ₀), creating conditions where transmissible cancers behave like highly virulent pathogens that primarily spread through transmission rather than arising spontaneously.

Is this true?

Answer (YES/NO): NO